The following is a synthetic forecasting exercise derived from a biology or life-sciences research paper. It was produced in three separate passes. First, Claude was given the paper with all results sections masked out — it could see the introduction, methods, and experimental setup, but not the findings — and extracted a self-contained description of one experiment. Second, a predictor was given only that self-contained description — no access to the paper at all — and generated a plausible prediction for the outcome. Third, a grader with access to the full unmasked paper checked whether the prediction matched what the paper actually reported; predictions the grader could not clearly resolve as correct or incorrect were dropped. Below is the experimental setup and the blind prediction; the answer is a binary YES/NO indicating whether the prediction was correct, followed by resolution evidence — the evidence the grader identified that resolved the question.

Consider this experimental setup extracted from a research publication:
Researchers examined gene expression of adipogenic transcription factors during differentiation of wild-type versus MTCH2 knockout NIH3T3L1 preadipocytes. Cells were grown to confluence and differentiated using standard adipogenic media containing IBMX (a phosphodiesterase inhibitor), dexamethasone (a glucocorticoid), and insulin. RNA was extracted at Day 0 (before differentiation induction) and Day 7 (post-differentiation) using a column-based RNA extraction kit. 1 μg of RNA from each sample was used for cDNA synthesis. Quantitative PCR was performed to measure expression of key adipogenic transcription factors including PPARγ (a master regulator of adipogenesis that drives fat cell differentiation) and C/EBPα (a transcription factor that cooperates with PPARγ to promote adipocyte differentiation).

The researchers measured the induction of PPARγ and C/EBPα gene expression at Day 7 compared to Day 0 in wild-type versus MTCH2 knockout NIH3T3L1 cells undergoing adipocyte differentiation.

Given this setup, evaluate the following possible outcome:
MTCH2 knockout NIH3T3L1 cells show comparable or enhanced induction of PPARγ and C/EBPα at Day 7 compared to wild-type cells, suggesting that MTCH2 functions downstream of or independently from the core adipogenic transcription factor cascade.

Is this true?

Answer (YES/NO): NO